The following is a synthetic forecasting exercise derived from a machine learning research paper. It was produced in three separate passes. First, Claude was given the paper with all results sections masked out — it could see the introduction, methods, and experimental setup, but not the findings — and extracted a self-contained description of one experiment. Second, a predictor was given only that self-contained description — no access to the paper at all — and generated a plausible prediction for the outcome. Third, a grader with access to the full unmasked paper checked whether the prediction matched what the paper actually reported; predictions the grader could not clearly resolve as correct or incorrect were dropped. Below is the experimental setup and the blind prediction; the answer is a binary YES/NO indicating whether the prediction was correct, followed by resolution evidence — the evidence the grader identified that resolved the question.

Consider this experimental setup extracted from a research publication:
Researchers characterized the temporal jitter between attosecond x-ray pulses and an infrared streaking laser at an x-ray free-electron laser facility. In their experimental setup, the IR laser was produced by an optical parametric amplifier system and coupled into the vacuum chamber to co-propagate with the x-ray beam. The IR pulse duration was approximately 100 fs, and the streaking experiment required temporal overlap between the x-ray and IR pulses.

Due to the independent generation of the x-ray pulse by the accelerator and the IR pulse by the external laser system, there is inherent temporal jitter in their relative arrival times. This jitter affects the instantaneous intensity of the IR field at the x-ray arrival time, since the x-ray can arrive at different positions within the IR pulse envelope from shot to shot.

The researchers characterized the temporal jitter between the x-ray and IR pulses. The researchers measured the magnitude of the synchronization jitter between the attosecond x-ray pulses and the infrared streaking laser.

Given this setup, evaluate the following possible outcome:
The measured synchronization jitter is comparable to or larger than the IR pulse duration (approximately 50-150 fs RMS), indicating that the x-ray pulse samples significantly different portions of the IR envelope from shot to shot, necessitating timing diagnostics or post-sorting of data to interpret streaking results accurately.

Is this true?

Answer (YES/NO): NO